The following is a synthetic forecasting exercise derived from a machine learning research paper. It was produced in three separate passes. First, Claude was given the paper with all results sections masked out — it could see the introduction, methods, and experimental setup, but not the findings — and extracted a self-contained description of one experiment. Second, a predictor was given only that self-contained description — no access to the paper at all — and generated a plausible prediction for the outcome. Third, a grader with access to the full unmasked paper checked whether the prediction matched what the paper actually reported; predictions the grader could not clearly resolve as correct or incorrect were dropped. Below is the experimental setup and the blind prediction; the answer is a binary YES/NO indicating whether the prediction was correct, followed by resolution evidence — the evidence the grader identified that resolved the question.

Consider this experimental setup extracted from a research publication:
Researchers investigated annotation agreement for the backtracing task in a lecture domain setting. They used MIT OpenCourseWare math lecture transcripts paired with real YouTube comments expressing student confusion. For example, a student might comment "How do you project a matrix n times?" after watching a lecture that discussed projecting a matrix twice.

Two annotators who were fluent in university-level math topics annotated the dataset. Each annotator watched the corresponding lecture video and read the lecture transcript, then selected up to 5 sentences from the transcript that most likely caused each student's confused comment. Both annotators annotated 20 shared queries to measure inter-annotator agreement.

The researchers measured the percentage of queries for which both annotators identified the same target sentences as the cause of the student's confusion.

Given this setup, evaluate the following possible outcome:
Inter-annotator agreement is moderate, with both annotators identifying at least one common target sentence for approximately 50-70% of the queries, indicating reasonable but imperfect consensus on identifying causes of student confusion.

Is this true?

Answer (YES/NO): NO